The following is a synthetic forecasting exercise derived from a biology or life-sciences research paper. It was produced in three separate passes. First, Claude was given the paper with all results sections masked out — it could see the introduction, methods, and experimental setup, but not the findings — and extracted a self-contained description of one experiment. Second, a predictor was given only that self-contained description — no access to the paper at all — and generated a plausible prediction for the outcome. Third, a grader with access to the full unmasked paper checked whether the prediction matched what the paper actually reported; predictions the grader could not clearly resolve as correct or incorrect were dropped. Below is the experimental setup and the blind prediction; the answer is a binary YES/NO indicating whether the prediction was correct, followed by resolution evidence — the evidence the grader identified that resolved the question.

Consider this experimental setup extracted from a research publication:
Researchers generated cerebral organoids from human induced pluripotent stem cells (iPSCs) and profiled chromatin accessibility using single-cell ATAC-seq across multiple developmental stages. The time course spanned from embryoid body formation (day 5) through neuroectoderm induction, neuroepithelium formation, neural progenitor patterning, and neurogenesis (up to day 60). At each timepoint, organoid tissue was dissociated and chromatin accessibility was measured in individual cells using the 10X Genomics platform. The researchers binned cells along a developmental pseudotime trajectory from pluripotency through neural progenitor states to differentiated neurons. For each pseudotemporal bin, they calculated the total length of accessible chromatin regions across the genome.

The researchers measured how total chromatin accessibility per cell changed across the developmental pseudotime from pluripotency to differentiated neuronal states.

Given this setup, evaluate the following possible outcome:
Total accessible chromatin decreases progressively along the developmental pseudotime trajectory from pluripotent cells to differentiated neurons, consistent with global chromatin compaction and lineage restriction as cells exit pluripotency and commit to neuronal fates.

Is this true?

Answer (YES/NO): YES